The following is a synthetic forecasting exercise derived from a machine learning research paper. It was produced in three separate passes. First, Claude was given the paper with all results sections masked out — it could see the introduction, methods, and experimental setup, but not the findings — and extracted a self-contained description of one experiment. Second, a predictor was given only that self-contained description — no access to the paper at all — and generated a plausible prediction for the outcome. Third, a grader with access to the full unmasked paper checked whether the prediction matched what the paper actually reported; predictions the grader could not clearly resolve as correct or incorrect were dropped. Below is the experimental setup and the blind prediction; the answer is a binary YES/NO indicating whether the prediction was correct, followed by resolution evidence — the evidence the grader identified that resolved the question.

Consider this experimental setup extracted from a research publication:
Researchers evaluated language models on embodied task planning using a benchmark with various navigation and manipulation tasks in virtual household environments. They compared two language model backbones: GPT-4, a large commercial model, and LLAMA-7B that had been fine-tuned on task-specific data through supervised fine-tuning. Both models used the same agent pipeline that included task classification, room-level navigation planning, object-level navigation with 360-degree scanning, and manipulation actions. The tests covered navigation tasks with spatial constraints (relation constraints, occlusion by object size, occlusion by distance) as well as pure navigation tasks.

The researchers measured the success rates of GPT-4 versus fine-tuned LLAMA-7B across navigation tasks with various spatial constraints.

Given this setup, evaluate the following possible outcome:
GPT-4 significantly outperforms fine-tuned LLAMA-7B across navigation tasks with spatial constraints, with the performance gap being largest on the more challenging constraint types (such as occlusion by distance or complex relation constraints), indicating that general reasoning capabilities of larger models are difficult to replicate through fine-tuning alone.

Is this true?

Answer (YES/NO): NO